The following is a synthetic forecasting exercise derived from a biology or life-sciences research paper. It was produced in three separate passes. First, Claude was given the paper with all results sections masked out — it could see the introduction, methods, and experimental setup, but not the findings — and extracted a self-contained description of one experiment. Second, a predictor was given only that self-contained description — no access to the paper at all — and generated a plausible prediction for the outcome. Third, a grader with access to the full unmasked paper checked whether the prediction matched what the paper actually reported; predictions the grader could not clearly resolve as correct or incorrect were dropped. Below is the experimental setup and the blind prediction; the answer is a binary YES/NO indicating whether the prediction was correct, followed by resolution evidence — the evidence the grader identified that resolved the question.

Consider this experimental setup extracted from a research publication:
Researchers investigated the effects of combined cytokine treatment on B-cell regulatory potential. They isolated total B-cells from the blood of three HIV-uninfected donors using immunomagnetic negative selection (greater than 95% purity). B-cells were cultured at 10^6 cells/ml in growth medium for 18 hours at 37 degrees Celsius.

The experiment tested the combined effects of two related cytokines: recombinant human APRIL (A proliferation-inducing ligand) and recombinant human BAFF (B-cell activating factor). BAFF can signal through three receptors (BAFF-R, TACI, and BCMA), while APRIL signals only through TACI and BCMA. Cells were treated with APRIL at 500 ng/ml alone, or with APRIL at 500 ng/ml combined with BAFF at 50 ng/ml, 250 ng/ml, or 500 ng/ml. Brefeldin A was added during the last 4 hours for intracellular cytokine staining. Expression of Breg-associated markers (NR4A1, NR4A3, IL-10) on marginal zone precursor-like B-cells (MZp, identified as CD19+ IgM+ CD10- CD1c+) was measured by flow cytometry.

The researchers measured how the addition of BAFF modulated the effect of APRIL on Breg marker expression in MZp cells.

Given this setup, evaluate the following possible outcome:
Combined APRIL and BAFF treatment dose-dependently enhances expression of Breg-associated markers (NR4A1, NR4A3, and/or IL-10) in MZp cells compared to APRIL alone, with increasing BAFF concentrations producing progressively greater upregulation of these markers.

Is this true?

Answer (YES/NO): NO